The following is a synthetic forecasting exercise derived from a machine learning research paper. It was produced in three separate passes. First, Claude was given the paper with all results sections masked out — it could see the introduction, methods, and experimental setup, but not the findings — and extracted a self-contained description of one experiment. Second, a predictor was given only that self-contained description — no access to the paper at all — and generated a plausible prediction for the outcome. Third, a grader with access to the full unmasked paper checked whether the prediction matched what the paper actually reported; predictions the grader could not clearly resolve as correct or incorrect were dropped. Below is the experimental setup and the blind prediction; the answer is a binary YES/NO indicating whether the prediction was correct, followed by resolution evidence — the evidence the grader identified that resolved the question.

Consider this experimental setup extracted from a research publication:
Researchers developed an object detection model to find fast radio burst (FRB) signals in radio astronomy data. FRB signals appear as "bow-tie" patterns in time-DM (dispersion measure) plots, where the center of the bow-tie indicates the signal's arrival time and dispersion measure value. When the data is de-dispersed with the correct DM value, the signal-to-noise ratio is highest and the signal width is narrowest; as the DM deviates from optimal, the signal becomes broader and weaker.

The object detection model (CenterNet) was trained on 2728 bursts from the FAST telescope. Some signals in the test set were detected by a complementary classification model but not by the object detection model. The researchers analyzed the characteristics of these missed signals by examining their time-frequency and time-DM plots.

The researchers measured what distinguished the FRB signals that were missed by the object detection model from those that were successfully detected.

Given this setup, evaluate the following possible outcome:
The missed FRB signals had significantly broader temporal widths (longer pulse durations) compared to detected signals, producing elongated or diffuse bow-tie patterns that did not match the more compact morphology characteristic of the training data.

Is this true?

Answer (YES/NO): NO